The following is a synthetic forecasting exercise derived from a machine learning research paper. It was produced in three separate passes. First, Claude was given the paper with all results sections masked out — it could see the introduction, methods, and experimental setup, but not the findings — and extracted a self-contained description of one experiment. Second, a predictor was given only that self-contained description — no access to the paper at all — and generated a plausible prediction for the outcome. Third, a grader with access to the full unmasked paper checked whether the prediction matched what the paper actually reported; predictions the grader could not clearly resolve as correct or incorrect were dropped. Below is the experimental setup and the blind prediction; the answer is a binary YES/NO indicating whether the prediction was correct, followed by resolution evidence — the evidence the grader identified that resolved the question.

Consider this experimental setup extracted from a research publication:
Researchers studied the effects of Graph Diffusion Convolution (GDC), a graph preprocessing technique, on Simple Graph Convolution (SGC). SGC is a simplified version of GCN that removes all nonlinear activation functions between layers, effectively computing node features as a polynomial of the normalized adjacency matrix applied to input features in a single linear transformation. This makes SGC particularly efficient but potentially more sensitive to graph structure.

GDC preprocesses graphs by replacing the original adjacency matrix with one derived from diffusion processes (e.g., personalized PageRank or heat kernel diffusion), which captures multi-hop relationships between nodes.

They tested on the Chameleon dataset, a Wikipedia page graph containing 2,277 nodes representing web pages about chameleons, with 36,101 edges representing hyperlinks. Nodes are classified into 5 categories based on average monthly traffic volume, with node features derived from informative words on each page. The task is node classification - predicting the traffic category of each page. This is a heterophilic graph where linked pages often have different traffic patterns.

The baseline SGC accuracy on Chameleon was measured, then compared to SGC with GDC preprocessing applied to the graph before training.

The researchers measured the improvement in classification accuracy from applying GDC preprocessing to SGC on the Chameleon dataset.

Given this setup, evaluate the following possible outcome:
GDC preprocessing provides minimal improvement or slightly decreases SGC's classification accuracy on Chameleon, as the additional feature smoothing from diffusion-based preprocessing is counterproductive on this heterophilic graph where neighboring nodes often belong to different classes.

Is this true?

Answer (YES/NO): NO